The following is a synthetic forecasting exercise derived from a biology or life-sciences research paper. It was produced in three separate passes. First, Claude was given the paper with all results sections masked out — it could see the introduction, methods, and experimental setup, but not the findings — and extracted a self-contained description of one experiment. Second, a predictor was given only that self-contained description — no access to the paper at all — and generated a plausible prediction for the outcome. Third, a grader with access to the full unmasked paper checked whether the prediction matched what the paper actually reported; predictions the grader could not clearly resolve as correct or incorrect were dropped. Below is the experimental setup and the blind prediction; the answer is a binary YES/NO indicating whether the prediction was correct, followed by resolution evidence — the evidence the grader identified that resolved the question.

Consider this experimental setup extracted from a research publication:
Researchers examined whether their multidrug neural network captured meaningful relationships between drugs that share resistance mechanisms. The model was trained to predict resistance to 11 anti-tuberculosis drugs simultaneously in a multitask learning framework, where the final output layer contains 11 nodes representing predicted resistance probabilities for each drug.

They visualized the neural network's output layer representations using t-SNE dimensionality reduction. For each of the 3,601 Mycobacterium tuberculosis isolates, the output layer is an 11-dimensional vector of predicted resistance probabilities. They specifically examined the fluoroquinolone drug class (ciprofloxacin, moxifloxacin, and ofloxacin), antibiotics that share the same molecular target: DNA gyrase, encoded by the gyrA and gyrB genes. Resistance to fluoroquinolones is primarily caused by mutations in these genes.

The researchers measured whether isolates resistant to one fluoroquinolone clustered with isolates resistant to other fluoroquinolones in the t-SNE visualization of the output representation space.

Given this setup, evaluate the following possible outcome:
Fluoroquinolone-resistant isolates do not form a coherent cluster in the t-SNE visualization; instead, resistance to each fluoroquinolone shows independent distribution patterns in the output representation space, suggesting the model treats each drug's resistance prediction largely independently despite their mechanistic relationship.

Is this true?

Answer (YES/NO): NO